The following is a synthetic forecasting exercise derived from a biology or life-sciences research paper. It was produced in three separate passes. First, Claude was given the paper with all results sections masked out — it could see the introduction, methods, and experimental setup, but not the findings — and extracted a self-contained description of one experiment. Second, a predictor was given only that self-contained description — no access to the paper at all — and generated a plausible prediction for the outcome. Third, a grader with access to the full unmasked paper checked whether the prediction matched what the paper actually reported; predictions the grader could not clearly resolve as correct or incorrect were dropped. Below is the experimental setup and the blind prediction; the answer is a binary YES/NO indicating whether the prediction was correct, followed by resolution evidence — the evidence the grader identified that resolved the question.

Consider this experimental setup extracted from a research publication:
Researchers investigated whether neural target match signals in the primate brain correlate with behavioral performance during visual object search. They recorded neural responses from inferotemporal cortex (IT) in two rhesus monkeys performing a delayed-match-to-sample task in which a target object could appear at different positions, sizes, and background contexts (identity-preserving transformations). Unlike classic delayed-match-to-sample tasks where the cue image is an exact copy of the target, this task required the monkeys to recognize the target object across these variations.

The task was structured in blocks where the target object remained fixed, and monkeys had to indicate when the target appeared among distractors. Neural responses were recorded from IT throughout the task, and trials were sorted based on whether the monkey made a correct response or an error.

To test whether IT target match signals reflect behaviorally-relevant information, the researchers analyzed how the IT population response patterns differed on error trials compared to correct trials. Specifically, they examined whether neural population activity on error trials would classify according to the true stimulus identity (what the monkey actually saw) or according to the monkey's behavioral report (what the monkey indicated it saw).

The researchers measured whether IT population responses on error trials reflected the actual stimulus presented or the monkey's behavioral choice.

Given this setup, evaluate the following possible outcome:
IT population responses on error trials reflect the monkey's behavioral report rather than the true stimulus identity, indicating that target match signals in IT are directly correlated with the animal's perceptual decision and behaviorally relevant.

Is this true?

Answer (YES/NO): YES